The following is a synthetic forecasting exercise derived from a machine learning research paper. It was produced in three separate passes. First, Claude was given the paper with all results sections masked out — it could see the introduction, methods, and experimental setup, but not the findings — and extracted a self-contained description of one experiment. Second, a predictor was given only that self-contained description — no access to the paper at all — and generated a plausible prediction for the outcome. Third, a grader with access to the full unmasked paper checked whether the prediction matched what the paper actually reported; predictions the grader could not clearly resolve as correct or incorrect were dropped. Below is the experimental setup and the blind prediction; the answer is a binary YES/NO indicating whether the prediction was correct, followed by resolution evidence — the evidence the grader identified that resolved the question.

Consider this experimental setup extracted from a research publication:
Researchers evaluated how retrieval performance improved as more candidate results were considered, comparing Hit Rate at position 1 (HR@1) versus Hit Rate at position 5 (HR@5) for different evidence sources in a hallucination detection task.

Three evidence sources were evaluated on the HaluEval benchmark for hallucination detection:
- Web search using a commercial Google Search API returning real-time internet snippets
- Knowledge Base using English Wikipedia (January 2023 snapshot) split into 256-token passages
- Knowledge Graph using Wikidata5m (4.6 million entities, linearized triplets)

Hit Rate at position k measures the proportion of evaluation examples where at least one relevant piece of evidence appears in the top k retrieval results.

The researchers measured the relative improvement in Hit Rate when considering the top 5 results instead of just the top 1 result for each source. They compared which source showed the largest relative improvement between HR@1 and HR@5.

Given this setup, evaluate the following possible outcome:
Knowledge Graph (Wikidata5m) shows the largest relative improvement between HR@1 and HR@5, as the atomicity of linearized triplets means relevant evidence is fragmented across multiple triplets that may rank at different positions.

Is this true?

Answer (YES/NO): NO